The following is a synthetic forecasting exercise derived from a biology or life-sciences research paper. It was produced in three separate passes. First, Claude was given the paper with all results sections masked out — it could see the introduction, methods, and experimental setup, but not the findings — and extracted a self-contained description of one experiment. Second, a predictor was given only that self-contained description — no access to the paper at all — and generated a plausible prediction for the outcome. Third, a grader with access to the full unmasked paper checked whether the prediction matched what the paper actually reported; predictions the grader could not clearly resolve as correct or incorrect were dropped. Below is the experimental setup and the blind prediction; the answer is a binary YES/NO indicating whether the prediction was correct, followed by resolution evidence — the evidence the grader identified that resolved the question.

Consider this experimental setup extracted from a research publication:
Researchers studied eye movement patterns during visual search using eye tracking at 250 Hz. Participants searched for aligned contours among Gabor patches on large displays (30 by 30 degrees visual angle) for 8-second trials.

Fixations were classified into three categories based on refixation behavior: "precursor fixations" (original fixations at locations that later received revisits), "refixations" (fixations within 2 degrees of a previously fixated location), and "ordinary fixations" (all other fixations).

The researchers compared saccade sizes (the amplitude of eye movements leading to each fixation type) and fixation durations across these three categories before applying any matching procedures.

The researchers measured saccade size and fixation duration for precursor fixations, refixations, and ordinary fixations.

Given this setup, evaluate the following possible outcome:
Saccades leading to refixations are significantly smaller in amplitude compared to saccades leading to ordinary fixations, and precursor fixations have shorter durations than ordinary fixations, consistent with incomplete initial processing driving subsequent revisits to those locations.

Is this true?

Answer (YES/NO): NO